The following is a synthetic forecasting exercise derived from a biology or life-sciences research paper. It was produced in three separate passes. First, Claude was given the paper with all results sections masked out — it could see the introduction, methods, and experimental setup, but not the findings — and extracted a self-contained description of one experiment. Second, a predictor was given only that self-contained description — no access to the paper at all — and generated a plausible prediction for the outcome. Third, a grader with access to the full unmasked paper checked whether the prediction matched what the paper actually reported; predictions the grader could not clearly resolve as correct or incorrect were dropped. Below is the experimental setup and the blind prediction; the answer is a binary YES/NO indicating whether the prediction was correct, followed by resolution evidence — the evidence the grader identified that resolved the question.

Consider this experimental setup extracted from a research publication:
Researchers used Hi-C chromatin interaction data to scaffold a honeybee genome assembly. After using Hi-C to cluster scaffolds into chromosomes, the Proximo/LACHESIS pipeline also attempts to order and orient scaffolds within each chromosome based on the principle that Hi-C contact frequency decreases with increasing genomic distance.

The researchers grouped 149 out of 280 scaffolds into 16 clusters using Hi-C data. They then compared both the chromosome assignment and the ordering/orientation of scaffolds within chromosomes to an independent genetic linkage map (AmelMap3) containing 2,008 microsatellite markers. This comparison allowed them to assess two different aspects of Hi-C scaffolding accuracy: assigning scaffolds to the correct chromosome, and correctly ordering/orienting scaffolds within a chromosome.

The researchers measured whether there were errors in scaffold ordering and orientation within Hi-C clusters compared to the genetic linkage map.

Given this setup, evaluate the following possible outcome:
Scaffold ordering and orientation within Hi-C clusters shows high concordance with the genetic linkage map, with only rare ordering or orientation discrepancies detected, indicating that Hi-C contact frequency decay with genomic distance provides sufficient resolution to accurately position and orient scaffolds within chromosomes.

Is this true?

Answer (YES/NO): NO